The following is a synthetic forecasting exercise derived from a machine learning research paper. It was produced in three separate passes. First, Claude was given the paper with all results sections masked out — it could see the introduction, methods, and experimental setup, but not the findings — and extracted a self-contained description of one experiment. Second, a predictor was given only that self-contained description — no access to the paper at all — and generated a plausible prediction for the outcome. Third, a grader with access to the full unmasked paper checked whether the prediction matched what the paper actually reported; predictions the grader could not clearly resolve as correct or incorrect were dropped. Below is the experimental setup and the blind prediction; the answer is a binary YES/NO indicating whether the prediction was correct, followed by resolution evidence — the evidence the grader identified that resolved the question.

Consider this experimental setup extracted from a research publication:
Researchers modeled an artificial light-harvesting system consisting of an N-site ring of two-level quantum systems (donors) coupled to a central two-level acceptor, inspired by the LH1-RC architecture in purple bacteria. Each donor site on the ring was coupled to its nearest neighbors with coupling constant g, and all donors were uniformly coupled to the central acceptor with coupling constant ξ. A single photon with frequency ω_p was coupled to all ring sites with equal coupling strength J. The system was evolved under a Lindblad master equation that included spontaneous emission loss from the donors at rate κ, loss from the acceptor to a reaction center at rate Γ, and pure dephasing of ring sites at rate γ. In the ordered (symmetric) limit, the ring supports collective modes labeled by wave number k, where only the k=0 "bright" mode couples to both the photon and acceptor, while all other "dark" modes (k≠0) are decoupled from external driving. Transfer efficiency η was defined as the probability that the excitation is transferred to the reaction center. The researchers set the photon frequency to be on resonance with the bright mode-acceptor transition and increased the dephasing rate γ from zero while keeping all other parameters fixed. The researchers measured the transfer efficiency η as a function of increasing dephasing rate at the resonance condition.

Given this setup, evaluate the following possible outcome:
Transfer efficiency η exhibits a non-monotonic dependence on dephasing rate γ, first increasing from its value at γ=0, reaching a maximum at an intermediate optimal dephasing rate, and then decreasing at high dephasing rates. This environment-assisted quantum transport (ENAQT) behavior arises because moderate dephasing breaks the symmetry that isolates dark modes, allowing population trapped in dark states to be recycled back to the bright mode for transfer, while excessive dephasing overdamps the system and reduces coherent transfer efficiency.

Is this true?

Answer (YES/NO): NO